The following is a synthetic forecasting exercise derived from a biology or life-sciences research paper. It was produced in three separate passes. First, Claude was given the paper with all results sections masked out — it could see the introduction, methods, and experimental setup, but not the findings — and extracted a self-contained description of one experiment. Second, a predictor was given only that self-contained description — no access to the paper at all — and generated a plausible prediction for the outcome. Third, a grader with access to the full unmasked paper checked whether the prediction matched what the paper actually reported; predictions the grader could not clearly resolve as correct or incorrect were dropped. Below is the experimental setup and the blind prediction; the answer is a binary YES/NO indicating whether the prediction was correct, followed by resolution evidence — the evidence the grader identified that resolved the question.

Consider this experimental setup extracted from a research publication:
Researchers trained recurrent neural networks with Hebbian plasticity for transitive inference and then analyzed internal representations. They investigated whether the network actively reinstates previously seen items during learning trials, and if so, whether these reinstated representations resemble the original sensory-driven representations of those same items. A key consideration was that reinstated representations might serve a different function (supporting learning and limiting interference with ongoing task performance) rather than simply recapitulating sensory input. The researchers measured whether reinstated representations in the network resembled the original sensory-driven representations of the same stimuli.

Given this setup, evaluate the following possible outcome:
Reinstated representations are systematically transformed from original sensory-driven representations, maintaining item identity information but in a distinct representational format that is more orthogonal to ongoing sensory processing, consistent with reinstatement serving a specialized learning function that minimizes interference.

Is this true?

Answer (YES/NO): YES